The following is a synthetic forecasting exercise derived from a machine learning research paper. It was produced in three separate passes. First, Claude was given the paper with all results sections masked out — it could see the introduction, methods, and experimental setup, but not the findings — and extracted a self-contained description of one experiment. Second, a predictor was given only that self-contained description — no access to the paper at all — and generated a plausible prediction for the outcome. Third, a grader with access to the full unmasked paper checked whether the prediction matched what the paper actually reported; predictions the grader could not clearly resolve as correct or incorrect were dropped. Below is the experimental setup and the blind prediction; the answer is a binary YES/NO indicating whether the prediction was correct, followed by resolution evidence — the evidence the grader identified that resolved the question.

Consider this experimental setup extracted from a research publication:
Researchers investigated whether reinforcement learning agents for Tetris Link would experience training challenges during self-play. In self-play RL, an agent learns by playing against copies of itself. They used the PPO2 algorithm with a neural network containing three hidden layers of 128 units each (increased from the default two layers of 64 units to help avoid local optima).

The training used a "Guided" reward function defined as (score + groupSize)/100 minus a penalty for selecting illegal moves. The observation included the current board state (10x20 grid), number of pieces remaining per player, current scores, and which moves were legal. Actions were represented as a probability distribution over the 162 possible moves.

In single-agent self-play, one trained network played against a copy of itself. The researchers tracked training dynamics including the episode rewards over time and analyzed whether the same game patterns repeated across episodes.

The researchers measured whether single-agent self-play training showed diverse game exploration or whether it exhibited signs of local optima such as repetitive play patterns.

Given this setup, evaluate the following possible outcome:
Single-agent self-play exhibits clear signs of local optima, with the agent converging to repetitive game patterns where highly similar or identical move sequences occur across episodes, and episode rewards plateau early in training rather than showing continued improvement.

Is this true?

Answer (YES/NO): YES